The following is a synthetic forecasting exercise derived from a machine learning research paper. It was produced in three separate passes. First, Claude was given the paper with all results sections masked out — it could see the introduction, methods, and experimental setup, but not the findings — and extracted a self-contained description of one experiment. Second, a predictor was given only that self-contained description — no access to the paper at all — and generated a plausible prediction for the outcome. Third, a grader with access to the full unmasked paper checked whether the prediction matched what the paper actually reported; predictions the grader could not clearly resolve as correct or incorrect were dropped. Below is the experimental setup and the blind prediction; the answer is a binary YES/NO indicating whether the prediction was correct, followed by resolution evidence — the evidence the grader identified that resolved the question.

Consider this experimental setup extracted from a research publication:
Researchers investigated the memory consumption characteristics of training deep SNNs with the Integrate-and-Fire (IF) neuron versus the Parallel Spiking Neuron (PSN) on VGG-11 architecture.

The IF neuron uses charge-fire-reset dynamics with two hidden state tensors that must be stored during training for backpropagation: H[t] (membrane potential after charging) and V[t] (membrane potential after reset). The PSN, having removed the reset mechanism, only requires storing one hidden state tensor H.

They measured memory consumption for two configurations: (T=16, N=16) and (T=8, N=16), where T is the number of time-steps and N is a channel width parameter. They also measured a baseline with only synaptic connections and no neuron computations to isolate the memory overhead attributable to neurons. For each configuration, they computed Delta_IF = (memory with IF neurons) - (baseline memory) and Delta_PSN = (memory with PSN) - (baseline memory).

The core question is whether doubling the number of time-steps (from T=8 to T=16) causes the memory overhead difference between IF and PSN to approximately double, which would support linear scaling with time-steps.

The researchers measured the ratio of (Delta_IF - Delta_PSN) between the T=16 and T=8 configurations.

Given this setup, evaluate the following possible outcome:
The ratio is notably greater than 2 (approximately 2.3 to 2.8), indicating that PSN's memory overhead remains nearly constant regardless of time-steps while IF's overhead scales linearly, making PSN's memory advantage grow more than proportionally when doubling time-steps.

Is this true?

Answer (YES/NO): NO